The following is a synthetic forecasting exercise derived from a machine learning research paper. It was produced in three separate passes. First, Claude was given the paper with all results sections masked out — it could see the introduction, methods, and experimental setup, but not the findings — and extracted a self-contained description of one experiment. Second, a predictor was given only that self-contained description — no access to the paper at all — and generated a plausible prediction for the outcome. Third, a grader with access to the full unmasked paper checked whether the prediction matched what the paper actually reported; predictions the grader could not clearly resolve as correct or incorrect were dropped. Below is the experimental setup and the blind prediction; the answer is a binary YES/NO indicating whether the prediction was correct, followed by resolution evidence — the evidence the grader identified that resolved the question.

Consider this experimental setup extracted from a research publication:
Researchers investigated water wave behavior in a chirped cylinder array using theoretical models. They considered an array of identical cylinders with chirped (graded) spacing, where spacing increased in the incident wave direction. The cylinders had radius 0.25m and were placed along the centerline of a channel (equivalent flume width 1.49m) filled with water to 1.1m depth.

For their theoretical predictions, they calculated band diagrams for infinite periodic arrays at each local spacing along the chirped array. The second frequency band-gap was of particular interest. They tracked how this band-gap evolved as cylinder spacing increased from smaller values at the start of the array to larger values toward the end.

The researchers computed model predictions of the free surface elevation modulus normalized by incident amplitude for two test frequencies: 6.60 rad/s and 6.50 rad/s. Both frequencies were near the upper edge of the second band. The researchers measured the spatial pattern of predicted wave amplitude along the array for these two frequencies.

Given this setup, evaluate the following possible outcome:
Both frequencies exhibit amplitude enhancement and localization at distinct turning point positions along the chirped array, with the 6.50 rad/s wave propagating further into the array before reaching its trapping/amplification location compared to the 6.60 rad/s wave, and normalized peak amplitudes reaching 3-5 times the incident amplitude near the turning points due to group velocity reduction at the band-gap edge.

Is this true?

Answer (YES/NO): NO